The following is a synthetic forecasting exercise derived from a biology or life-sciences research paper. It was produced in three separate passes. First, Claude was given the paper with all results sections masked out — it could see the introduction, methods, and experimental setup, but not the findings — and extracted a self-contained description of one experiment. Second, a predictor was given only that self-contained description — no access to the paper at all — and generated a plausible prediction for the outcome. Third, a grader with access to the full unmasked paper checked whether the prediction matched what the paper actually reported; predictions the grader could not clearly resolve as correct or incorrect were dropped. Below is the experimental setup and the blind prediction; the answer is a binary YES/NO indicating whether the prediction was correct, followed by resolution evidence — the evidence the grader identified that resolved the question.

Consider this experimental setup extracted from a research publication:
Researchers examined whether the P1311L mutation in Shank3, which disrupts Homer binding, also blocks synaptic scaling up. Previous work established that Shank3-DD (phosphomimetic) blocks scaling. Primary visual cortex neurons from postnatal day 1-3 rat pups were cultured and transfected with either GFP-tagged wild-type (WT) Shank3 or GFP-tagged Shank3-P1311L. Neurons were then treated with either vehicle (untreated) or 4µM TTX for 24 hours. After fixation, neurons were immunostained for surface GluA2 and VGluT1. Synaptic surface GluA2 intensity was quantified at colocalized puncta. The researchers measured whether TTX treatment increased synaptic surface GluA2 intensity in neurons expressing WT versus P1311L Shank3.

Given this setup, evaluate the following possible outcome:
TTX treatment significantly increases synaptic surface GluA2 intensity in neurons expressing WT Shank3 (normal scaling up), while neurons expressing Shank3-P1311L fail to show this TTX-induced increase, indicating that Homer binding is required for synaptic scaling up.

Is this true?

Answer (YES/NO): NO